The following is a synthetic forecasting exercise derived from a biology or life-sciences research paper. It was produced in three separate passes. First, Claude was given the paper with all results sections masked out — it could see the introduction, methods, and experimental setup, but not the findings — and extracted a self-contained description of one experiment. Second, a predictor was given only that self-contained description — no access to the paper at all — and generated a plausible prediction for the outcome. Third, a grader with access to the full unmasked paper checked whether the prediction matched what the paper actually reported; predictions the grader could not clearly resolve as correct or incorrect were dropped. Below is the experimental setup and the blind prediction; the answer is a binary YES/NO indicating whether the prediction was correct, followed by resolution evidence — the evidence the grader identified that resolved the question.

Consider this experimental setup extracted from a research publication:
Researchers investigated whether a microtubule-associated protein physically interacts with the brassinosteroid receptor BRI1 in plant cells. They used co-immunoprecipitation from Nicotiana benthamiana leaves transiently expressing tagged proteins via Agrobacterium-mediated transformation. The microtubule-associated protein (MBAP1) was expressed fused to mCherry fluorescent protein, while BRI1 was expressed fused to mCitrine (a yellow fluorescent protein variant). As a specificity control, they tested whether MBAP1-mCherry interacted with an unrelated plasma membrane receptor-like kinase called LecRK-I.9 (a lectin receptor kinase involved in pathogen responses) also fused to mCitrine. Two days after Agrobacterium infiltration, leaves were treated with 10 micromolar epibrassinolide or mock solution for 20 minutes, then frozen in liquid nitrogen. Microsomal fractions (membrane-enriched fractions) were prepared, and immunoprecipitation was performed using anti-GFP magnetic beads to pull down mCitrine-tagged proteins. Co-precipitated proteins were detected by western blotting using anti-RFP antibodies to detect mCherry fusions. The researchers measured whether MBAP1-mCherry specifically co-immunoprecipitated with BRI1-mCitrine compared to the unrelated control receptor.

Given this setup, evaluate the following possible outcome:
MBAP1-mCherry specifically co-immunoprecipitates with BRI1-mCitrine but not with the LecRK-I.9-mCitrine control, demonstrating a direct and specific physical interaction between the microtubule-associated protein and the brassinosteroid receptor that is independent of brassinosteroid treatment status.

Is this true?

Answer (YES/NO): NO